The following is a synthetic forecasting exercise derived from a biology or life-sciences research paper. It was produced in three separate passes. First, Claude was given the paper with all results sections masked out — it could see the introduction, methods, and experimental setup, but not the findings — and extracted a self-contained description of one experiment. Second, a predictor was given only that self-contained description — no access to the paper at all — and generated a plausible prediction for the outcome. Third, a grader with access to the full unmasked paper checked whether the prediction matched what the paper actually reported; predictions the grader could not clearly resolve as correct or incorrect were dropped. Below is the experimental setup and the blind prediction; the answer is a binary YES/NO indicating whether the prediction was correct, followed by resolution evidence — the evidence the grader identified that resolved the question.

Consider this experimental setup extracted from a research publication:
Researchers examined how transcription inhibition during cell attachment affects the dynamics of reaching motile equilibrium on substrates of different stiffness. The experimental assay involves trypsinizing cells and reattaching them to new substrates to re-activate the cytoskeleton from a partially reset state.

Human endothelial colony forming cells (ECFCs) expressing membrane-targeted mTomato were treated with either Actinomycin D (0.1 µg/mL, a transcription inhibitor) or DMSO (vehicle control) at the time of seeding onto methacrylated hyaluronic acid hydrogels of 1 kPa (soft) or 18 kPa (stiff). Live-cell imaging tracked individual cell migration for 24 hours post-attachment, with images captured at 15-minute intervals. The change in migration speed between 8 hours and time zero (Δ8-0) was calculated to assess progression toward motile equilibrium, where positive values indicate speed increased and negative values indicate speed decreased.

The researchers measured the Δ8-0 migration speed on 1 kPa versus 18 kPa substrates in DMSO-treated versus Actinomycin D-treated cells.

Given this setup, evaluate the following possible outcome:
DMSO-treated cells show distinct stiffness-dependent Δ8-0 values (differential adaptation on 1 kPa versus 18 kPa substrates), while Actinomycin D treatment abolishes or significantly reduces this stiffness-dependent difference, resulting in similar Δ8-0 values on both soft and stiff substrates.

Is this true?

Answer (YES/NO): NO